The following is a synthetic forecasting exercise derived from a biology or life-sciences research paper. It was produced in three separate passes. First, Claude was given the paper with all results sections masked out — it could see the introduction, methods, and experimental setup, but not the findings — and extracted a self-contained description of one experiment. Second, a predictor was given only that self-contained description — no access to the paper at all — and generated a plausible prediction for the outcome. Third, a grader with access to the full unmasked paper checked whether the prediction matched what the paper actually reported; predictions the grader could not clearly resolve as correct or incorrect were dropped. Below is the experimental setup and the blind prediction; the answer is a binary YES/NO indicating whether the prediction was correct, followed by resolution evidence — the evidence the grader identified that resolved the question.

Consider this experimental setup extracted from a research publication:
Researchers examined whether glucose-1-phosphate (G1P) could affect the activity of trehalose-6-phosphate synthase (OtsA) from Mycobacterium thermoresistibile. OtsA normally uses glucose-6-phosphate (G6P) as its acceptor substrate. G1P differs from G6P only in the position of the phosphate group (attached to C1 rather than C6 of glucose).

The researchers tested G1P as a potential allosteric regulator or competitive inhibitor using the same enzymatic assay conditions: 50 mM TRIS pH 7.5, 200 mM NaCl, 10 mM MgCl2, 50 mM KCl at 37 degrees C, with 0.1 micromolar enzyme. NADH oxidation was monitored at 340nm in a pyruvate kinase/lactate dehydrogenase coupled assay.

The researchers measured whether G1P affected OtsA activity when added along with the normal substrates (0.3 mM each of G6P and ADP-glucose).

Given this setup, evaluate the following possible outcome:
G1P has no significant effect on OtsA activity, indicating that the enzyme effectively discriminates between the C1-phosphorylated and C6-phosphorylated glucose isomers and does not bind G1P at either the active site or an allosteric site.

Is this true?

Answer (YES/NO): YES